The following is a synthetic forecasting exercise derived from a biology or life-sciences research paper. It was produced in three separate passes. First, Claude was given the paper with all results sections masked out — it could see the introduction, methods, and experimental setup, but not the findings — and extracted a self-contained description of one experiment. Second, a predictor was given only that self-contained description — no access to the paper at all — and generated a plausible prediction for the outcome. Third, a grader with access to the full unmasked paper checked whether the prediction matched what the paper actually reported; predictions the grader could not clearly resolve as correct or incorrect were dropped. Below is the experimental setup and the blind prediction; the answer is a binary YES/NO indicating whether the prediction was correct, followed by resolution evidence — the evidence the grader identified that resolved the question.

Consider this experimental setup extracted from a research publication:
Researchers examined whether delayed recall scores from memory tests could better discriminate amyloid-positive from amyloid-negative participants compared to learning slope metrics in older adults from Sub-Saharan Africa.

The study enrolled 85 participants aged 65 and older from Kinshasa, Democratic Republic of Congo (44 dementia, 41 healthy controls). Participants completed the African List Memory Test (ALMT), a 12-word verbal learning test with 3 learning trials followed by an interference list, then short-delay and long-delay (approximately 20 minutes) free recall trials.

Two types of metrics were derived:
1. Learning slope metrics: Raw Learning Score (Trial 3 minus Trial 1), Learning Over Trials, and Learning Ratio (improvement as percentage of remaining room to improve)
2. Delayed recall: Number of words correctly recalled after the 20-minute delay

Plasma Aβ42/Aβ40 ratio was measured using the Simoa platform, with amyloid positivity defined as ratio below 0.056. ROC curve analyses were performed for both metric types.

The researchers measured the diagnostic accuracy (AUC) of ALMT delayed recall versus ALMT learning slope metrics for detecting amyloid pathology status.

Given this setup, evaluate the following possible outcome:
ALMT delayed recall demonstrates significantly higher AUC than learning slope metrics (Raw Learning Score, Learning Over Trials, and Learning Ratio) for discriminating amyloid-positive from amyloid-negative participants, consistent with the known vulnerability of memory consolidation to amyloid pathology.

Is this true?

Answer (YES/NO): NO